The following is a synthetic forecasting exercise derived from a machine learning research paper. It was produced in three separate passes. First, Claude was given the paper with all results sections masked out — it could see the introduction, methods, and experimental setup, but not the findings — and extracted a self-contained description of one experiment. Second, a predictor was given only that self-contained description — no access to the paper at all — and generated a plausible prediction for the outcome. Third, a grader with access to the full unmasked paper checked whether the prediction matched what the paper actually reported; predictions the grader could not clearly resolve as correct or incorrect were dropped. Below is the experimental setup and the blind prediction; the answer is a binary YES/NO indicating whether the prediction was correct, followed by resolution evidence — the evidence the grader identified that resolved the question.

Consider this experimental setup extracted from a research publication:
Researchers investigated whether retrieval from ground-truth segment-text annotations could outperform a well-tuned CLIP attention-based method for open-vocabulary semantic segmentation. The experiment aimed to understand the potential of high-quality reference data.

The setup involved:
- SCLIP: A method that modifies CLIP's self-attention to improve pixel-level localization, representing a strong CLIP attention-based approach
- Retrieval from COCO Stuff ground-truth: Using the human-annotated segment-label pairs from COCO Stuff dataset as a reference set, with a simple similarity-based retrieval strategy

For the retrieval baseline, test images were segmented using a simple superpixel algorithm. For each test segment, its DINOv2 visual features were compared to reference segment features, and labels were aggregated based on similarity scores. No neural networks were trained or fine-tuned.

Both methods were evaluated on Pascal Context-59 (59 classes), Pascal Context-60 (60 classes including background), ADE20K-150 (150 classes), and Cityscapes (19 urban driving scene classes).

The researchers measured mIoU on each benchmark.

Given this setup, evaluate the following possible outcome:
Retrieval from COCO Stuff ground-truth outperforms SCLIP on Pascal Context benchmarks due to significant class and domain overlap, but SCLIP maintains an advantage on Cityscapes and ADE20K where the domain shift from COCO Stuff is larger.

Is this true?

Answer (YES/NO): NO